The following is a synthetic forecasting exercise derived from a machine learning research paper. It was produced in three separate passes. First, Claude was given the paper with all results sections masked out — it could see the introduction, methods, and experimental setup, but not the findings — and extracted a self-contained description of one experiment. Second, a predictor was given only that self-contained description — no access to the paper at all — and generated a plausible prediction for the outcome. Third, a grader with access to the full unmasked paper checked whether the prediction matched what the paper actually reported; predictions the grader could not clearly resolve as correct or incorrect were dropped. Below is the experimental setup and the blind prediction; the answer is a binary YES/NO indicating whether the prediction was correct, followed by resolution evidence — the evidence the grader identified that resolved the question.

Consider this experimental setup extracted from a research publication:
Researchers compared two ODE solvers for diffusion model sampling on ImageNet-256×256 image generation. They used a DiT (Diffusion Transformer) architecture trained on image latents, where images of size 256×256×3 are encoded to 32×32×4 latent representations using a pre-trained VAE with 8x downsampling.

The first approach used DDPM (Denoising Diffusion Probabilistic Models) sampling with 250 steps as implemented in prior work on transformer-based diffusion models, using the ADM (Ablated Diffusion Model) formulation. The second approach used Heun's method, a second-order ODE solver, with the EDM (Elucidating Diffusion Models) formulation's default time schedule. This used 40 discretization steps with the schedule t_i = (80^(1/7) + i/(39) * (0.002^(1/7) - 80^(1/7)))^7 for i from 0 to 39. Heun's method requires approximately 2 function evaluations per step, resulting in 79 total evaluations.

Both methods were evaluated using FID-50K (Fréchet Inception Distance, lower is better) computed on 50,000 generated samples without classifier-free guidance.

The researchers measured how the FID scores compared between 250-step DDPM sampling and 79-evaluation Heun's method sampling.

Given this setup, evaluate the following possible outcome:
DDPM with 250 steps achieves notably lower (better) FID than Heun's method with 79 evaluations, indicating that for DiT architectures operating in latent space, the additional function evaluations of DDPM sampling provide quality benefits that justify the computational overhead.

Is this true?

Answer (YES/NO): NO